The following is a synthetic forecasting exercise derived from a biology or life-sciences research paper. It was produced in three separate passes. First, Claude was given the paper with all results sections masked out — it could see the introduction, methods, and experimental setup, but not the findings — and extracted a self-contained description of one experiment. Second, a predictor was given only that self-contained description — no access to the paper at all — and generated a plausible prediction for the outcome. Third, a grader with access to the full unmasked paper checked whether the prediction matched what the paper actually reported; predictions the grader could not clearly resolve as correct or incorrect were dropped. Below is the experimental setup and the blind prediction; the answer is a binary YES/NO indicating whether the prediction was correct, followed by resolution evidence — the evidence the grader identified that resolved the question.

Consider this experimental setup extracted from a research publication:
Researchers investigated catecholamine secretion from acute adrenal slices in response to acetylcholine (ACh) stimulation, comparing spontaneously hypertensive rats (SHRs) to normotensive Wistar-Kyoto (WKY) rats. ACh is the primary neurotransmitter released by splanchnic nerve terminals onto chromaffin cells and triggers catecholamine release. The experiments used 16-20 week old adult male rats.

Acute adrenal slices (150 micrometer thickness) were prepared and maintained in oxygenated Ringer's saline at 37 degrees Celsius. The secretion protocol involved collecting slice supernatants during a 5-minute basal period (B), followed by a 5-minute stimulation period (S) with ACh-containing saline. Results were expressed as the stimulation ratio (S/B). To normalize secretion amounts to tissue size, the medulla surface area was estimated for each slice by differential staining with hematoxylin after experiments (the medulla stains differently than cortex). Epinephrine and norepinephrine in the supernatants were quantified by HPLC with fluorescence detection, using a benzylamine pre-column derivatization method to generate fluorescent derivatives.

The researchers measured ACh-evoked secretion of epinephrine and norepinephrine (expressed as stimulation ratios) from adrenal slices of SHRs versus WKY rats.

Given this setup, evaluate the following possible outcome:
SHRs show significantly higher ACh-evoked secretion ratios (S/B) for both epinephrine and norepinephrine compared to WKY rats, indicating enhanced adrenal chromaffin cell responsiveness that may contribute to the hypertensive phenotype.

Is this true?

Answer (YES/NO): NO